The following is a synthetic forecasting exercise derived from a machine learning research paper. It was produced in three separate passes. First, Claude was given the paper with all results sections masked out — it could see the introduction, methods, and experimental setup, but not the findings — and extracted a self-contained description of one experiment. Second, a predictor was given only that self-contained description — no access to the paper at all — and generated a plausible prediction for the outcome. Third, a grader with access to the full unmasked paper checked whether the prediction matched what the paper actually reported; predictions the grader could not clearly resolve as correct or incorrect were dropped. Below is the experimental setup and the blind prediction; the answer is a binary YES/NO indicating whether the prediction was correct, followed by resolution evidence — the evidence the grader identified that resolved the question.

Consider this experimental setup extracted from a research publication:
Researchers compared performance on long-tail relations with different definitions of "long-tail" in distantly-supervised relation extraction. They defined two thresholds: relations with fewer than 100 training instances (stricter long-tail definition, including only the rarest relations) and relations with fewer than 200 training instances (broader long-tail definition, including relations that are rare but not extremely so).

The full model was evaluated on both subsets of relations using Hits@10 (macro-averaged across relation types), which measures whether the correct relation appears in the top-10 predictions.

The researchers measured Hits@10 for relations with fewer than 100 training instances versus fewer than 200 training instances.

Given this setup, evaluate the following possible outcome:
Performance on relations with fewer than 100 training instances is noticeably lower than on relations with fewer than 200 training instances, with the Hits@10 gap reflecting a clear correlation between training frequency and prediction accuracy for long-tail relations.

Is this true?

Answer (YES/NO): YES